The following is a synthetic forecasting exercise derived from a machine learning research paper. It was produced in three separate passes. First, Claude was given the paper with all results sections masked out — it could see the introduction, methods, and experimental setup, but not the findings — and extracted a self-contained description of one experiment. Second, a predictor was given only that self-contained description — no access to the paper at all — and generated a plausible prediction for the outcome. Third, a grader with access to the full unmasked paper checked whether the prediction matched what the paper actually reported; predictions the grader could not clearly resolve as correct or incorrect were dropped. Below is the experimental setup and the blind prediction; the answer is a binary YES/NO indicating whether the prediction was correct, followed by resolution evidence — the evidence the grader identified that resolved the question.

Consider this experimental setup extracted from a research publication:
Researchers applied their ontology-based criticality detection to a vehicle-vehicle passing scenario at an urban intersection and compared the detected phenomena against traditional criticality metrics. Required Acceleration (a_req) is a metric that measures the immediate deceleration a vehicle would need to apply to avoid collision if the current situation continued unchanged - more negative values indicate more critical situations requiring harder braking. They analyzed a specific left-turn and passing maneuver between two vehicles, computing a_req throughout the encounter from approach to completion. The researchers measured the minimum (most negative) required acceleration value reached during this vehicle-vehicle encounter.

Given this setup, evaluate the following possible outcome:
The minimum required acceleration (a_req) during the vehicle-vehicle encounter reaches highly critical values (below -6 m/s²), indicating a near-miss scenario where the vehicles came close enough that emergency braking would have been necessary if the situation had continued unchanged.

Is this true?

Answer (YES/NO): YES